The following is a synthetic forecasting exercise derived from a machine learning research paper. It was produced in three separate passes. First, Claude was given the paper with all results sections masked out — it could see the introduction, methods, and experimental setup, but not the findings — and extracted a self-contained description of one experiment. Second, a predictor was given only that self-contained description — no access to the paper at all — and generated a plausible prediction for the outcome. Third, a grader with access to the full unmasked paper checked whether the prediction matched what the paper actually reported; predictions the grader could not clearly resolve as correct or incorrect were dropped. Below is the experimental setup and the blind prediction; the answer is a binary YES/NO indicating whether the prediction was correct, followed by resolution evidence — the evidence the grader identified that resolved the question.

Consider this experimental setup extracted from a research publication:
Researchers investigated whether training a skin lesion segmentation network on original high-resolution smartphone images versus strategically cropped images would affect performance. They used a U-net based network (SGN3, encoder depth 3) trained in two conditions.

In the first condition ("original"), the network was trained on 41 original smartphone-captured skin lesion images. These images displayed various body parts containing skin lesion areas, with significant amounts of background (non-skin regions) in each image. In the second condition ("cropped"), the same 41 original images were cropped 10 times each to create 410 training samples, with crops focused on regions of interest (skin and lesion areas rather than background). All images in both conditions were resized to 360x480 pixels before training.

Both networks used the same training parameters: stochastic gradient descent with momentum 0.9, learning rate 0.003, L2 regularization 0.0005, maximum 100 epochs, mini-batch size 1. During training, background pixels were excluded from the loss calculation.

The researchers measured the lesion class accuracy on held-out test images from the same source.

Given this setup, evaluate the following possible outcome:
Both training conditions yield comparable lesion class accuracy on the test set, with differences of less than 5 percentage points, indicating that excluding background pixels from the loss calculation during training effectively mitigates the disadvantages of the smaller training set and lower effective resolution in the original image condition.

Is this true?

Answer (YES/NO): NO